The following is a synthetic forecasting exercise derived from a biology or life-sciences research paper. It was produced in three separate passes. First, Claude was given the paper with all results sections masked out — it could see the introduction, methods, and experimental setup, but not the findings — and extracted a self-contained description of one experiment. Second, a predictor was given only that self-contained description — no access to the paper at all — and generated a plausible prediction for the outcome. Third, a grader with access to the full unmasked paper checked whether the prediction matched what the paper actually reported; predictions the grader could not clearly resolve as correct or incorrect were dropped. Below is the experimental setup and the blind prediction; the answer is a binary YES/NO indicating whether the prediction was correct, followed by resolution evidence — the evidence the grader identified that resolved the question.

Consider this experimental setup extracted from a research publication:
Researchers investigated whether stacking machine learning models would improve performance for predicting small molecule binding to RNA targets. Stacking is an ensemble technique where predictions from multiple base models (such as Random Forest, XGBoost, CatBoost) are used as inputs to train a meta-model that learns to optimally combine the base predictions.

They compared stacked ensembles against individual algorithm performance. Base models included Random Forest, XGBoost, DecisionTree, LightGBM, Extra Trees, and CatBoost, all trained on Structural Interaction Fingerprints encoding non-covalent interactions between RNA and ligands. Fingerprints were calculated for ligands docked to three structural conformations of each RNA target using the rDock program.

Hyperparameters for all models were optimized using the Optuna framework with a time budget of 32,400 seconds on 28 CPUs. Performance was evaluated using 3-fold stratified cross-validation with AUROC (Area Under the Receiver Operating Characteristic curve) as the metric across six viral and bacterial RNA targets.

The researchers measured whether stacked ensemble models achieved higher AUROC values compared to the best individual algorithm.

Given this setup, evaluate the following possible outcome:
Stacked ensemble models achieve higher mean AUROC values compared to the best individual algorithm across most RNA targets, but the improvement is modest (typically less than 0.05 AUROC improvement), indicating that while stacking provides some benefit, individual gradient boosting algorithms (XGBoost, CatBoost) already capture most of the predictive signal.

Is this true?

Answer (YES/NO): NO